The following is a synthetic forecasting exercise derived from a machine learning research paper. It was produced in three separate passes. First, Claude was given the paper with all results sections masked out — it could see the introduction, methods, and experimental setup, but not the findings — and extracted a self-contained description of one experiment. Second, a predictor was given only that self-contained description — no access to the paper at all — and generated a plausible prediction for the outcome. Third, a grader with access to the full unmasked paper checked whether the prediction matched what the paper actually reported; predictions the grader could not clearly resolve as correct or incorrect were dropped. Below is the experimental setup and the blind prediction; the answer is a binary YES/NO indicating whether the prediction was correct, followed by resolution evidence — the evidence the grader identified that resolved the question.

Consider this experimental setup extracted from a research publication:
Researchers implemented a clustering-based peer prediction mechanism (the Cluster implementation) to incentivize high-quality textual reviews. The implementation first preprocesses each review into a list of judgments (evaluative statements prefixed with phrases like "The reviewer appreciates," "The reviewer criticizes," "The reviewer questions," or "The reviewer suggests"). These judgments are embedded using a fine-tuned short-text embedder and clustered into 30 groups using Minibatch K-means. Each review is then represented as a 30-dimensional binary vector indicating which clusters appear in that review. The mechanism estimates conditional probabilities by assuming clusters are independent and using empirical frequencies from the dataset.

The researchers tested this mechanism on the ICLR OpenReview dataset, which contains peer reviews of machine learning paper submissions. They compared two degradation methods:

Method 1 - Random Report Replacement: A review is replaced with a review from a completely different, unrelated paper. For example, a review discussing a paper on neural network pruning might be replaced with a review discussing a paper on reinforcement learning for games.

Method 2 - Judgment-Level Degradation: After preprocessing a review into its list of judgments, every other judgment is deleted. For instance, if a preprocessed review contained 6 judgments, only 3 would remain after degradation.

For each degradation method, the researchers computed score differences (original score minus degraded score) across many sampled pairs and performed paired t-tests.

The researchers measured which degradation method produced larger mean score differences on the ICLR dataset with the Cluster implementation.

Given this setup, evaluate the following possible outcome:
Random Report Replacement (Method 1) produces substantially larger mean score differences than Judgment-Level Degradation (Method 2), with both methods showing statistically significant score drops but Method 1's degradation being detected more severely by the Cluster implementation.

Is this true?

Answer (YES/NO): YES